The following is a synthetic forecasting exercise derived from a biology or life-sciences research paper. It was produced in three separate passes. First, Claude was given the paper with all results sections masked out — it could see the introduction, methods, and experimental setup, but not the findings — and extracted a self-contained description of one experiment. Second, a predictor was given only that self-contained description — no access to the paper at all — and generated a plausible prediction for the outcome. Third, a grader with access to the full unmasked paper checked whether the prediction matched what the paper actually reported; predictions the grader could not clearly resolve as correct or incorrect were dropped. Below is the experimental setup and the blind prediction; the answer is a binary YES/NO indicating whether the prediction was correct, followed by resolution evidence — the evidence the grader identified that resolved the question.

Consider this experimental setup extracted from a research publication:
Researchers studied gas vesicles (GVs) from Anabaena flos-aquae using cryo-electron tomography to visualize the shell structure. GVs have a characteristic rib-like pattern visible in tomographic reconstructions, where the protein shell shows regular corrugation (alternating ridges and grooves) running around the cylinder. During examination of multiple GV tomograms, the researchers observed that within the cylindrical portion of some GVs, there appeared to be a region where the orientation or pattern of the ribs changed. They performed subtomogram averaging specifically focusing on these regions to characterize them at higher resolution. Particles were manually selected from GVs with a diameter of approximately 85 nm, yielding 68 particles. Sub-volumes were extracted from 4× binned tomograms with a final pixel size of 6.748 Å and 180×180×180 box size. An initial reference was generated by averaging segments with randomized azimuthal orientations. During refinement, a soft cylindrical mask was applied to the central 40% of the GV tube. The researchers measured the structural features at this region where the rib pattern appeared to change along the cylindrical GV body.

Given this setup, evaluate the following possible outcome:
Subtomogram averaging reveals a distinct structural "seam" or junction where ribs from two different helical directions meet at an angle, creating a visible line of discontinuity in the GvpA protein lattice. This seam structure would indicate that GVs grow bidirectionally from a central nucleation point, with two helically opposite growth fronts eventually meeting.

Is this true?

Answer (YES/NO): NO